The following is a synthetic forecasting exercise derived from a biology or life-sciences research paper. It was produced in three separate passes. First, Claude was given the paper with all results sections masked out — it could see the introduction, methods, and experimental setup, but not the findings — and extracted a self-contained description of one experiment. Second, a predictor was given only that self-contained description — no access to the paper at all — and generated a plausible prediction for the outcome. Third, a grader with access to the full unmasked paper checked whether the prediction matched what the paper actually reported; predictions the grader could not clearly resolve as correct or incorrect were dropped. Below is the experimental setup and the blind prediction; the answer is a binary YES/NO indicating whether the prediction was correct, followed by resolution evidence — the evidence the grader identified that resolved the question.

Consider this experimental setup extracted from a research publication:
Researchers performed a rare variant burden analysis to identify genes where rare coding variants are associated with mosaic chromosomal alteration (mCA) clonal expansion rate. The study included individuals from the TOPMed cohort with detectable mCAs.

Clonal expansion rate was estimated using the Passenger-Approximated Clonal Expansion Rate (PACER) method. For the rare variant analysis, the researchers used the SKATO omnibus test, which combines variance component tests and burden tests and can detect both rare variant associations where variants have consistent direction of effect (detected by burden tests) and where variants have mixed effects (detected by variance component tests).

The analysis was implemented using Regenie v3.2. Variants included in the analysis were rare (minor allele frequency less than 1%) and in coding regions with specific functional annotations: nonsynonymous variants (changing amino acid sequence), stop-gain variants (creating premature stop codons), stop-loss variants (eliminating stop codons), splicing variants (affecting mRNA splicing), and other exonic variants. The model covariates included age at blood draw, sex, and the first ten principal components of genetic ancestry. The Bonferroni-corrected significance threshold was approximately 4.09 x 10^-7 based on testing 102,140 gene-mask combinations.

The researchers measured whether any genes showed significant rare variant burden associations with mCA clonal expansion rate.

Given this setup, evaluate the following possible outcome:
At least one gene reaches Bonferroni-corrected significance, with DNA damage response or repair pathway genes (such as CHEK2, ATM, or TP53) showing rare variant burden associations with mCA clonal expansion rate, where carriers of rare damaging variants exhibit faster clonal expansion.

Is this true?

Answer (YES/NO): NO